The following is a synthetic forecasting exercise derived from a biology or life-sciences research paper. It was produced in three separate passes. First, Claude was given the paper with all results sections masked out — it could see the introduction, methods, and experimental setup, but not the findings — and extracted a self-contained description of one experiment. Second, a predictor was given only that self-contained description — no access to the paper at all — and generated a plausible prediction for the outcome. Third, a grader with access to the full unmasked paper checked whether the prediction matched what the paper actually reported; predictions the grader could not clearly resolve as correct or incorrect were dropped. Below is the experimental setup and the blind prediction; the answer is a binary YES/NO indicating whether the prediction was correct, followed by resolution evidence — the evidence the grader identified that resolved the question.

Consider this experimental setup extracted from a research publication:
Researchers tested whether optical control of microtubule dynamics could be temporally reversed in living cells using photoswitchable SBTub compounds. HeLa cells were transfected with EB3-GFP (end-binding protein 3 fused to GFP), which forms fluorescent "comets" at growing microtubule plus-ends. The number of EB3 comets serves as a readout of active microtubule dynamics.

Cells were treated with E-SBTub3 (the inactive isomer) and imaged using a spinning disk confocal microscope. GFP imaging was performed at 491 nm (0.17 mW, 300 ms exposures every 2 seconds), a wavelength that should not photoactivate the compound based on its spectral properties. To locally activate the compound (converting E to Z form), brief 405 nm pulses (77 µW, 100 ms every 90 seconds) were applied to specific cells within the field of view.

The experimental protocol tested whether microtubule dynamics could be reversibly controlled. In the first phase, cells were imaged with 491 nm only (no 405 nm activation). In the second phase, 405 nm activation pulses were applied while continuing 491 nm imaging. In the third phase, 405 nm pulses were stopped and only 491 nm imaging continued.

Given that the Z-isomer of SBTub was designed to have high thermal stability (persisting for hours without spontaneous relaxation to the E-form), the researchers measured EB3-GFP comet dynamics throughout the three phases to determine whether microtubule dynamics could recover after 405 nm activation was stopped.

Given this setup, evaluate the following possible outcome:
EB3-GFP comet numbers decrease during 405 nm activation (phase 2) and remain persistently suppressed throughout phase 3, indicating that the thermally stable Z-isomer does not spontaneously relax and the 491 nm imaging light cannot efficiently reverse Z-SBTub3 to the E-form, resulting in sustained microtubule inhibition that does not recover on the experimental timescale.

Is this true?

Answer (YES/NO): NO